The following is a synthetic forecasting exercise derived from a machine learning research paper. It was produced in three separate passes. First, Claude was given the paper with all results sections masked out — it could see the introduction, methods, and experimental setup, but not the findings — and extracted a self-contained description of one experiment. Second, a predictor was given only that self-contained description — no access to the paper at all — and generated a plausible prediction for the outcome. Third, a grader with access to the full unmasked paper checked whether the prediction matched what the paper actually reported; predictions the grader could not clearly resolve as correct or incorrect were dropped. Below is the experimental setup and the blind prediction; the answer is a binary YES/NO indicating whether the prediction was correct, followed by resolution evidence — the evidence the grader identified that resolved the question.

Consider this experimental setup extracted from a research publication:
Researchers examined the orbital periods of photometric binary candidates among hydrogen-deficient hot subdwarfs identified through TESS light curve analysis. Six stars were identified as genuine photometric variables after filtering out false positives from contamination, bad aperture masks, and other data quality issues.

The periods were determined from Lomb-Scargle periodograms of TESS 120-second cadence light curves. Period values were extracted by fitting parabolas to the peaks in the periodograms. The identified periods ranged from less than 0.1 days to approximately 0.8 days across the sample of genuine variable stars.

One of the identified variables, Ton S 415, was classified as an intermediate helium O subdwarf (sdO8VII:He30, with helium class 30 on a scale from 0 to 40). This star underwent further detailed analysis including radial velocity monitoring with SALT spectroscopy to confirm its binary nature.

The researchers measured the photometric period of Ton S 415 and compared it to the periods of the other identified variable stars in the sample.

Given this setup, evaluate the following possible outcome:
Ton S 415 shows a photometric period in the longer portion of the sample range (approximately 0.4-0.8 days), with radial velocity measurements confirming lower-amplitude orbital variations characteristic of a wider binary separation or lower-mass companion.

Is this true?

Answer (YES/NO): NO